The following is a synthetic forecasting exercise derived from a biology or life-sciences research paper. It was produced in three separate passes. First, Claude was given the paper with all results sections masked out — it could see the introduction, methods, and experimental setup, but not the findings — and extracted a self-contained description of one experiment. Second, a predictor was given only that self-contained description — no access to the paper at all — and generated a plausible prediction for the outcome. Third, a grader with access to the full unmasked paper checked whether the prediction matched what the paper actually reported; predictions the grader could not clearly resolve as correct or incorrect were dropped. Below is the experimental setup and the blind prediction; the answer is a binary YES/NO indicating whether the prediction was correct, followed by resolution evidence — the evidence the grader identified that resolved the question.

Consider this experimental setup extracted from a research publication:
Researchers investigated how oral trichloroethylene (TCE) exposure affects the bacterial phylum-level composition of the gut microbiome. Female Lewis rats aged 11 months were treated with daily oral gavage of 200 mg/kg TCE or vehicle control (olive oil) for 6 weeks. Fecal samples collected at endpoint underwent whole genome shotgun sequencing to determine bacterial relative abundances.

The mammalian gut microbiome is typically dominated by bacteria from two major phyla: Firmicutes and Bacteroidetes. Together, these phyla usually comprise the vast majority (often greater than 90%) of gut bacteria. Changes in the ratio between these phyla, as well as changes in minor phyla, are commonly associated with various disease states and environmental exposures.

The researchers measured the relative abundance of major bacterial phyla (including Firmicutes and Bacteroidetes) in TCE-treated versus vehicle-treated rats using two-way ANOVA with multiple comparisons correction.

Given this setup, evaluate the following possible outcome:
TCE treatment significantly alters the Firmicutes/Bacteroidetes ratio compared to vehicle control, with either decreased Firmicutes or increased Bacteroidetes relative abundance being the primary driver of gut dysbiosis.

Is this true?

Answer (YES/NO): NO